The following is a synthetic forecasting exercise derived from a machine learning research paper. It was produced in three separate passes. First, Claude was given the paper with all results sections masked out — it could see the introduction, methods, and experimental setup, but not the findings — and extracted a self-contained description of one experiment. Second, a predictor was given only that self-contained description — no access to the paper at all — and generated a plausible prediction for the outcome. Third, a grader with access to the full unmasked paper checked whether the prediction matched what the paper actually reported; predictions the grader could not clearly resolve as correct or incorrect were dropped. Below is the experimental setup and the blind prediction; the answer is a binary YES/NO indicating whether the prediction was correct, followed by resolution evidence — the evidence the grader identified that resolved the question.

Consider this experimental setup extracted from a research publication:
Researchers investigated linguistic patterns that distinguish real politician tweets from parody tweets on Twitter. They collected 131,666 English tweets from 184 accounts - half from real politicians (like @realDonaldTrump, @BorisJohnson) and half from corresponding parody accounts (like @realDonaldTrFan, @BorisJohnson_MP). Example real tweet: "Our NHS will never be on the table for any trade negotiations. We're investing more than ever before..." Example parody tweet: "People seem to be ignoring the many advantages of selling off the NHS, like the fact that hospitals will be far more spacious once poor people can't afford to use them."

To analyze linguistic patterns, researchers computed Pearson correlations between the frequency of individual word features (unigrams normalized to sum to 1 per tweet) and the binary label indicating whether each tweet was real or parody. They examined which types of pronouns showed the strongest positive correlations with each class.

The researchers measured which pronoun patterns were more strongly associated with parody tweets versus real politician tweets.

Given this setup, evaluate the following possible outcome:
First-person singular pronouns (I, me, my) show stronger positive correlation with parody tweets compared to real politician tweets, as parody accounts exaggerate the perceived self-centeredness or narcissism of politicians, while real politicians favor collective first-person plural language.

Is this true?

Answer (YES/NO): YES